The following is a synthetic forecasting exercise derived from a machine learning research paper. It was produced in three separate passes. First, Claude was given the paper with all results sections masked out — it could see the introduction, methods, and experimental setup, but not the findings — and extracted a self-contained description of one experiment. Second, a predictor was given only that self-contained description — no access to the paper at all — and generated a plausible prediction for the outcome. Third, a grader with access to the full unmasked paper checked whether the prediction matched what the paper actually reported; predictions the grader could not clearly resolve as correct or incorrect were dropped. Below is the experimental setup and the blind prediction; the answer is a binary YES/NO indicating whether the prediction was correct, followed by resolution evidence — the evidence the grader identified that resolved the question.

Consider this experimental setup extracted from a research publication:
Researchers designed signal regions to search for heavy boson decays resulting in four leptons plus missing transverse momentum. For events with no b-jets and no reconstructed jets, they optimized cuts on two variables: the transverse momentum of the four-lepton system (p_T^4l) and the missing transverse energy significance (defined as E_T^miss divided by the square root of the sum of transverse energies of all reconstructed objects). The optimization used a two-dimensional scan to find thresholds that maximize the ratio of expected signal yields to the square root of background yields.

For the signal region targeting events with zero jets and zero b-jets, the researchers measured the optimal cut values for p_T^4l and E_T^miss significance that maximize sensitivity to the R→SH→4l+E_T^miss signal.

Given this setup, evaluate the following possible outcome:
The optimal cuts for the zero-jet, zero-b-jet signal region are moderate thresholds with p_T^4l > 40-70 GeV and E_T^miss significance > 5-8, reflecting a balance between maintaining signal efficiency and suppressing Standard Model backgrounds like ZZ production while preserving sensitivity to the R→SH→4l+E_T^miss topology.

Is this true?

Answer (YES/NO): NO